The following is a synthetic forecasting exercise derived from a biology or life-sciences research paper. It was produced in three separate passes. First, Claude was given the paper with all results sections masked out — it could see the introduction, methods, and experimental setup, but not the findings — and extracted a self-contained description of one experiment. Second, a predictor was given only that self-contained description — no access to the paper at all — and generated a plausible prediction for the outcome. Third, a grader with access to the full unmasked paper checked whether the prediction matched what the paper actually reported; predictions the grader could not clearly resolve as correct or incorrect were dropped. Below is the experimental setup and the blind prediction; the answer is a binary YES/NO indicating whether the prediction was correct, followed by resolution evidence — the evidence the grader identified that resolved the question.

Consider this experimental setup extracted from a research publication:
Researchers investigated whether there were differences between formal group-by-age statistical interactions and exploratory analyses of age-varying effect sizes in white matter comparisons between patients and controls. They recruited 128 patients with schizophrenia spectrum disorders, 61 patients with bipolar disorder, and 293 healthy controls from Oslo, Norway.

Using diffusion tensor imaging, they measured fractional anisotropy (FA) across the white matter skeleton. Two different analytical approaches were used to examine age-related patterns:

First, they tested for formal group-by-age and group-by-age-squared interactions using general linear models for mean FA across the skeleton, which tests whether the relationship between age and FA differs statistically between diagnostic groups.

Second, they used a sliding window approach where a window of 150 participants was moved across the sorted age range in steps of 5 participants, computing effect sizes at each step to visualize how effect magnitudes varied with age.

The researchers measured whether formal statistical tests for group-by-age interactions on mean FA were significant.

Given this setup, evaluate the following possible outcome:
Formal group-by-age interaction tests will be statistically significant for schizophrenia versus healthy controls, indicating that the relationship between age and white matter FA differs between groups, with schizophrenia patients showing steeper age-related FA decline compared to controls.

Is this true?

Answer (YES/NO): NO